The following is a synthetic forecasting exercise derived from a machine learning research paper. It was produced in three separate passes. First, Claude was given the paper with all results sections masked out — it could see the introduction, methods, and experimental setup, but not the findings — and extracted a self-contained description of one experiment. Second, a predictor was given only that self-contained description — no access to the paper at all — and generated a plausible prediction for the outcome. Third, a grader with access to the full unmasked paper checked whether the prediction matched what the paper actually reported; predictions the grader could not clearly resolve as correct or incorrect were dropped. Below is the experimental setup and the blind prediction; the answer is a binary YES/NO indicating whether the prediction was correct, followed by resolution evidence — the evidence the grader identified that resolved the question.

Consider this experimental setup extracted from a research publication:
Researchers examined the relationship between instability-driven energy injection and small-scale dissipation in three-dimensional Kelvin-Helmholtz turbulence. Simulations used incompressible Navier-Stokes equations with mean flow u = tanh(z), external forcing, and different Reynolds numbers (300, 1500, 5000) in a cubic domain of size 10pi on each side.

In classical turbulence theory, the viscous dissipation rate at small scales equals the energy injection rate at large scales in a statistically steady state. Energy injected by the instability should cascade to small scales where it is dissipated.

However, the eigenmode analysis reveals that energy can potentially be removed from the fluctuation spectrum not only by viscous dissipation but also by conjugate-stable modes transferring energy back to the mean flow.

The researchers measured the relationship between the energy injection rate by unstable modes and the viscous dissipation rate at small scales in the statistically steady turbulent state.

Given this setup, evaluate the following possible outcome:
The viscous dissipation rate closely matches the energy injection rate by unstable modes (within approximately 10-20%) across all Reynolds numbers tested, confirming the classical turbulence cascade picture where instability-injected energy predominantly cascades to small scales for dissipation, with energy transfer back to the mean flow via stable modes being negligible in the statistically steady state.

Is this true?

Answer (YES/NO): NO